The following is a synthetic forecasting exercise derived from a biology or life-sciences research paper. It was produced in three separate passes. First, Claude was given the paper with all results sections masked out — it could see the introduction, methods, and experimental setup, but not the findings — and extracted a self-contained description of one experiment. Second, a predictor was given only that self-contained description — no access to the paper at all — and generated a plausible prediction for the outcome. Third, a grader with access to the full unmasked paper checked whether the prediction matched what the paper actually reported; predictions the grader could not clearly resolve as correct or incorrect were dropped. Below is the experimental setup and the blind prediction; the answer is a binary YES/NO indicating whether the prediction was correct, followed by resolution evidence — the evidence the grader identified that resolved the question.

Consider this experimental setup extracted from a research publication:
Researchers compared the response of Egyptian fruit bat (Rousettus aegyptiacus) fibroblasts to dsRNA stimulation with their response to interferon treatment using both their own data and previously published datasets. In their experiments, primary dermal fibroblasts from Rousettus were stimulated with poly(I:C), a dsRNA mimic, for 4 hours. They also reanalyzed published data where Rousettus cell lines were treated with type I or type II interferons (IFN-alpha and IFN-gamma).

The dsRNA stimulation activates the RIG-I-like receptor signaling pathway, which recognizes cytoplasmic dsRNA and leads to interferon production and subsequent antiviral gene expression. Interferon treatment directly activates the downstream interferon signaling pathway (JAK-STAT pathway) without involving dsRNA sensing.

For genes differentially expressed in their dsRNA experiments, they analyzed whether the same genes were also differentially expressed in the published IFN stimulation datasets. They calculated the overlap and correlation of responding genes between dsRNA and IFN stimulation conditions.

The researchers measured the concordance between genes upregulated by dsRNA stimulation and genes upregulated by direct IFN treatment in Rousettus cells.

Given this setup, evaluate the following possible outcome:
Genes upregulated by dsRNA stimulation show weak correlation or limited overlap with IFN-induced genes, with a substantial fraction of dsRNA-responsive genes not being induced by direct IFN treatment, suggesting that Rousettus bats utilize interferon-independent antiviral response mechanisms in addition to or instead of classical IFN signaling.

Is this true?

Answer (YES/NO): NO